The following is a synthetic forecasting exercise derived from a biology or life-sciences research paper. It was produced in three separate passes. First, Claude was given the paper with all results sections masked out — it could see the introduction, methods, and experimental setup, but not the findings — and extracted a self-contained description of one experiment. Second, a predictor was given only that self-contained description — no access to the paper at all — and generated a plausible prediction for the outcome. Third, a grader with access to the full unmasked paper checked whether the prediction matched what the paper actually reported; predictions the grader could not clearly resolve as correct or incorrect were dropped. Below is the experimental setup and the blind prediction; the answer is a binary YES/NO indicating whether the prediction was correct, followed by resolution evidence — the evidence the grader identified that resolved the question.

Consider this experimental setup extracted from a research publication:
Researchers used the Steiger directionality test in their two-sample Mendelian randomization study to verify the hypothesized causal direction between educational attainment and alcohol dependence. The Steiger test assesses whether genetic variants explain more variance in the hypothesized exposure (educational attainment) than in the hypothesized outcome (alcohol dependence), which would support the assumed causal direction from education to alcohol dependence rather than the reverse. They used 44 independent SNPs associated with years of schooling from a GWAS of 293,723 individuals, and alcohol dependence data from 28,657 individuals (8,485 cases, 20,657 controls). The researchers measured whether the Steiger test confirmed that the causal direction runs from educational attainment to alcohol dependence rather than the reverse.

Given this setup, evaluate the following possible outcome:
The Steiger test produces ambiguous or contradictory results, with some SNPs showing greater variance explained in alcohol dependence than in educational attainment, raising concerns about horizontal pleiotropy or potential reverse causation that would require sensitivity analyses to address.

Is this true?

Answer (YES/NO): NO